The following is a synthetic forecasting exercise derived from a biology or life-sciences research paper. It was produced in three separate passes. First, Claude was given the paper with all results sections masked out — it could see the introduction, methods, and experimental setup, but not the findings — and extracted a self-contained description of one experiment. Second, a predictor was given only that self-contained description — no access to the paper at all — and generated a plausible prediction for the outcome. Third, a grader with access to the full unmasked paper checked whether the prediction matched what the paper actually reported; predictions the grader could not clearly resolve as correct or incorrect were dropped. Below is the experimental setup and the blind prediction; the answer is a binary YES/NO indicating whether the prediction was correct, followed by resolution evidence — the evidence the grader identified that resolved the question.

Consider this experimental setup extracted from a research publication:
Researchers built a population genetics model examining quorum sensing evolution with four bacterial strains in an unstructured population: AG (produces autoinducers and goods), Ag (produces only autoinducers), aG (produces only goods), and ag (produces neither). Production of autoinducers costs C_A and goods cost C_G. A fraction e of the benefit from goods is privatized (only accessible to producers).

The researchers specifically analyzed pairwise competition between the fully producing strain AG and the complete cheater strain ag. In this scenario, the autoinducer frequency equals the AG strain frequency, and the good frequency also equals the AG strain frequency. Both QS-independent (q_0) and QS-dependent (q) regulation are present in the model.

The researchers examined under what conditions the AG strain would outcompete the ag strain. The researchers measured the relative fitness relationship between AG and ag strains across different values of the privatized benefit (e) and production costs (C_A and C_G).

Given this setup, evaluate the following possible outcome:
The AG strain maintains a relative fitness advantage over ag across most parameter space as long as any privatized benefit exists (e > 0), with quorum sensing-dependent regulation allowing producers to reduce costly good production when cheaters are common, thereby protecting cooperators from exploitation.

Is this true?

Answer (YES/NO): NO